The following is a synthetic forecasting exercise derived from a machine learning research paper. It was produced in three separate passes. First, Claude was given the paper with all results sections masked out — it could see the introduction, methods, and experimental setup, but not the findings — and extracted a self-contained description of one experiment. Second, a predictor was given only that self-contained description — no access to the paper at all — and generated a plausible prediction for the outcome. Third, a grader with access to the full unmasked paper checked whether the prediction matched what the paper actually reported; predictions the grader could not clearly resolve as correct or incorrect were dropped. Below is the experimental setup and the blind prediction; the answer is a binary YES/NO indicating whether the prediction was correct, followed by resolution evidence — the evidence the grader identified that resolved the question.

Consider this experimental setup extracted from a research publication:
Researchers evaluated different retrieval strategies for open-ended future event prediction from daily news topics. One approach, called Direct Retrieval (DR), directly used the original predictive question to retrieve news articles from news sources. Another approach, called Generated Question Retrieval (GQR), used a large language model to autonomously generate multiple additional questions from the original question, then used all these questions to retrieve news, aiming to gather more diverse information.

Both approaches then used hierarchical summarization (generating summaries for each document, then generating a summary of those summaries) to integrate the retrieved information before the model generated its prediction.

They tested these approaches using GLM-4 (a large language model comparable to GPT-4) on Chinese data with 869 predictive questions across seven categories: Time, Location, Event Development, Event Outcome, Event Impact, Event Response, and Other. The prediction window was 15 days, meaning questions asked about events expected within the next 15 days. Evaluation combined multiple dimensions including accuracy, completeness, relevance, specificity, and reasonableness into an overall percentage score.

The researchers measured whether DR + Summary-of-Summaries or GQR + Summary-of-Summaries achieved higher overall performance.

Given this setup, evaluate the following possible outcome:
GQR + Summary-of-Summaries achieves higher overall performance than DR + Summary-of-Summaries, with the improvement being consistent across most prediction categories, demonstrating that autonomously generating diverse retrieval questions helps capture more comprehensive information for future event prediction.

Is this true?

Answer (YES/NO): NO